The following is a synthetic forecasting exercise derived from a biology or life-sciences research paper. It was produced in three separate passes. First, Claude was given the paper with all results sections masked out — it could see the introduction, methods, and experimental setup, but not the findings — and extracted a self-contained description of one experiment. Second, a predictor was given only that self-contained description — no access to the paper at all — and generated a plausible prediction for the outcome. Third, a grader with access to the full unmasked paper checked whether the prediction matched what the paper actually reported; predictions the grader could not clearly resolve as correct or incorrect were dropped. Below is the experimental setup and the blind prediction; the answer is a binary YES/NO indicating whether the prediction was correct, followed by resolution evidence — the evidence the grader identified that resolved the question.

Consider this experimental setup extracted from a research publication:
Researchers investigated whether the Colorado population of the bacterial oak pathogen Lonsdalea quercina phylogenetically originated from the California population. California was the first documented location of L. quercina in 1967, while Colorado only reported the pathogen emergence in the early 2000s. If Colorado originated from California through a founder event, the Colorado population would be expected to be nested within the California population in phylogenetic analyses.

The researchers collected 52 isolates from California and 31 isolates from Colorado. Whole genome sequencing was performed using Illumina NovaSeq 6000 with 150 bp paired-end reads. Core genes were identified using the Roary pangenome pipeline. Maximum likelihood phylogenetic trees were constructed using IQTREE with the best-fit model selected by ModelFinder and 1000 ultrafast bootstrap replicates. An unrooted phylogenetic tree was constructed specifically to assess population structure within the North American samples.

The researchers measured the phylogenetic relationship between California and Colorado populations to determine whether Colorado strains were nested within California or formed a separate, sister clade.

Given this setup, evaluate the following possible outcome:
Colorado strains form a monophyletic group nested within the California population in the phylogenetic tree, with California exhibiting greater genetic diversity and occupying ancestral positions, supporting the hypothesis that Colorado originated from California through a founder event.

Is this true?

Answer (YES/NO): NO